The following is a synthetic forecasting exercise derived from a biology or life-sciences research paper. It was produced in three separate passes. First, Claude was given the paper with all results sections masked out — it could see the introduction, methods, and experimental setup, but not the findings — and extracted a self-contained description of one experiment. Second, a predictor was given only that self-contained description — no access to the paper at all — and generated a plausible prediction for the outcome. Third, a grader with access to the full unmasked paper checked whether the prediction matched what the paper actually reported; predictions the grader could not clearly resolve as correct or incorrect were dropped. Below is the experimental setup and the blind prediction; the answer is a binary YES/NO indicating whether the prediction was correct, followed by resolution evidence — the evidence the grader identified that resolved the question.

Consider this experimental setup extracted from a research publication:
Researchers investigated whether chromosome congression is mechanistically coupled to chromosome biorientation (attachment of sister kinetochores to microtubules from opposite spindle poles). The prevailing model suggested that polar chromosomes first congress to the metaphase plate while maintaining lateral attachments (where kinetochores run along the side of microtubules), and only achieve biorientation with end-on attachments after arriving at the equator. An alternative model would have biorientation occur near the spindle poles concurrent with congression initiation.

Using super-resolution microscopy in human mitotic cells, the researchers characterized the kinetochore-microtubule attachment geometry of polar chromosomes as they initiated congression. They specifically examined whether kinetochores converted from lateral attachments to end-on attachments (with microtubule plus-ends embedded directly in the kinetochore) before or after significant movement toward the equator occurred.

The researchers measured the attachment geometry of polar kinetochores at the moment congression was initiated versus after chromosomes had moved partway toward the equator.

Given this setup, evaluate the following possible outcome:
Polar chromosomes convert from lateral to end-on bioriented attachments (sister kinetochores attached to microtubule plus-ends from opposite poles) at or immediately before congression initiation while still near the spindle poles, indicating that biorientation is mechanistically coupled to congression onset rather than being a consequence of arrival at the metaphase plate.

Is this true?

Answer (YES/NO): YES